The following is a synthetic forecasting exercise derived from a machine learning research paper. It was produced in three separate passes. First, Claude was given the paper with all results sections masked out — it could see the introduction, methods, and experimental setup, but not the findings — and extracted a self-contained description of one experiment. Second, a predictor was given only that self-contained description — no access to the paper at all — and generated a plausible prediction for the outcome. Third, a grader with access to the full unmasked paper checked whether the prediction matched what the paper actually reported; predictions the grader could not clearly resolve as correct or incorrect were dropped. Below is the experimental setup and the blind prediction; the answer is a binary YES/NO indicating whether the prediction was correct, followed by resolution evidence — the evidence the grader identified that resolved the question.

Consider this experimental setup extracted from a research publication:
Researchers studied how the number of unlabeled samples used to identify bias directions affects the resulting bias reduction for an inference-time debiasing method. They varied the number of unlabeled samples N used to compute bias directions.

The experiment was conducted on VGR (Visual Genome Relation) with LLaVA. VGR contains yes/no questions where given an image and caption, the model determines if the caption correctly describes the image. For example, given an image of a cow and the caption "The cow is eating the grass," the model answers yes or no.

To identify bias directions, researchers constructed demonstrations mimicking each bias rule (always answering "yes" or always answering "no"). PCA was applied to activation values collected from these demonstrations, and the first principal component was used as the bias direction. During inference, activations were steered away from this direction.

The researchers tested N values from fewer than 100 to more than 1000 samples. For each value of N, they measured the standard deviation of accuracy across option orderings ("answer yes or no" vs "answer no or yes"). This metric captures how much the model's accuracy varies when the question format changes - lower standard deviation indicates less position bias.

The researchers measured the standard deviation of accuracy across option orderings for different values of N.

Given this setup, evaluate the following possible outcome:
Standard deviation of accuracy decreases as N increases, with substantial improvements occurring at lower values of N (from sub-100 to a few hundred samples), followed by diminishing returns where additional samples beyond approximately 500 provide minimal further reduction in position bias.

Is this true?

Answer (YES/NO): NO